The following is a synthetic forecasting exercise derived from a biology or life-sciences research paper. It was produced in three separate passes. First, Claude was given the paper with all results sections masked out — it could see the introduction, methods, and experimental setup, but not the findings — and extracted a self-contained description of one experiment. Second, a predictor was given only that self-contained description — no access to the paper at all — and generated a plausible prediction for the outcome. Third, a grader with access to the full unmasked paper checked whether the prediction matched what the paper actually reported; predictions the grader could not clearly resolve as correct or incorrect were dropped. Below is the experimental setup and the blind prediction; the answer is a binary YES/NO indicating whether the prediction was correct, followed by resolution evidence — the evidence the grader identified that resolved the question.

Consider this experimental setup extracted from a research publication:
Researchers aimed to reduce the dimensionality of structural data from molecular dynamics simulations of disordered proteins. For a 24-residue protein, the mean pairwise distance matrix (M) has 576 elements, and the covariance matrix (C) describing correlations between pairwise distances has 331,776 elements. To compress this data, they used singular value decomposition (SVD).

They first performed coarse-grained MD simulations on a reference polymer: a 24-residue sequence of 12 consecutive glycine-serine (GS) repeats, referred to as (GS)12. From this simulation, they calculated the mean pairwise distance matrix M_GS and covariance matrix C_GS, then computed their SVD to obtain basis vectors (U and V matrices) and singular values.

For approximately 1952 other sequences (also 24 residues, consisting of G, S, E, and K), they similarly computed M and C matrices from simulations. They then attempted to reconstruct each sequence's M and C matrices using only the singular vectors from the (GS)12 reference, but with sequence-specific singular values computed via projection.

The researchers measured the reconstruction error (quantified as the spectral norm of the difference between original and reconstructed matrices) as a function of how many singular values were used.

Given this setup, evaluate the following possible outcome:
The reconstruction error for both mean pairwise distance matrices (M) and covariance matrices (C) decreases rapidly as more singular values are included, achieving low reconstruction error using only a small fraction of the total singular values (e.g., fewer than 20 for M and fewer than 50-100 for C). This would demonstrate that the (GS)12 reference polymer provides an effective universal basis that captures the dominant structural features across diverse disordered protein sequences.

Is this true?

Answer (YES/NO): YES